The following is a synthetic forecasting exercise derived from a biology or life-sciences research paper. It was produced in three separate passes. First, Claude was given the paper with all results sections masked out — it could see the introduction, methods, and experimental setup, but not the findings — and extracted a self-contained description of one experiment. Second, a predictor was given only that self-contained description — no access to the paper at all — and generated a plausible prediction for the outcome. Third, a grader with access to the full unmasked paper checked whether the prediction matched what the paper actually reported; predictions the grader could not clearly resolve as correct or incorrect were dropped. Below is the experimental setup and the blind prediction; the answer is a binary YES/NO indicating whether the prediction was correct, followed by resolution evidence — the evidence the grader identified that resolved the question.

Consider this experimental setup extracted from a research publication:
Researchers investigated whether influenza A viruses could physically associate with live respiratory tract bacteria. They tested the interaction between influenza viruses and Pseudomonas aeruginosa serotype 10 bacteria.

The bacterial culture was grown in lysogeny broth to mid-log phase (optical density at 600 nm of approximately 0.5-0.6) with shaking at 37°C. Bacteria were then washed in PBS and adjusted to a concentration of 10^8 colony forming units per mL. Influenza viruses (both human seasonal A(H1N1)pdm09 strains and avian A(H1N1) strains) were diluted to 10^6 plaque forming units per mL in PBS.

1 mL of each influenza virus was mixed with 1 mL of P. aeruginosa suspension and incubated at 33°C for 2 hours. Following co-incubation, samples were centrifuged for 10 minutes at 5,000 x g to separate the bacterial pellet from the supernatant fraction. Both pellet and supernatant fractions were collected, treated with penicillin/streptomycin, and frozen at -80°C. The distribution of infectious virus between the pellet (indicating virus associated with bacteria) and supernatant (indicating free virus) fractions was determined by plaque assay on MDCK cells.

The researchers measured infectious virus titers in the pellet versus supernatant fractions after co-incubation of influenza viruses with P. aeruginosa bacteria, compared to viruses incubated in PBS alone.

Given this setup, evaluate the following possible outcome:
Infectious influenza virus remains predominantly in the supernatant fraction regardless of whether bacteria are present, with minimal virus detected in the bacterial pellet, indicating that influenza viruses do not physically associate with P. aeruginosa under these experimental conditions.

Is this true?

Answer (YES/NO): NO